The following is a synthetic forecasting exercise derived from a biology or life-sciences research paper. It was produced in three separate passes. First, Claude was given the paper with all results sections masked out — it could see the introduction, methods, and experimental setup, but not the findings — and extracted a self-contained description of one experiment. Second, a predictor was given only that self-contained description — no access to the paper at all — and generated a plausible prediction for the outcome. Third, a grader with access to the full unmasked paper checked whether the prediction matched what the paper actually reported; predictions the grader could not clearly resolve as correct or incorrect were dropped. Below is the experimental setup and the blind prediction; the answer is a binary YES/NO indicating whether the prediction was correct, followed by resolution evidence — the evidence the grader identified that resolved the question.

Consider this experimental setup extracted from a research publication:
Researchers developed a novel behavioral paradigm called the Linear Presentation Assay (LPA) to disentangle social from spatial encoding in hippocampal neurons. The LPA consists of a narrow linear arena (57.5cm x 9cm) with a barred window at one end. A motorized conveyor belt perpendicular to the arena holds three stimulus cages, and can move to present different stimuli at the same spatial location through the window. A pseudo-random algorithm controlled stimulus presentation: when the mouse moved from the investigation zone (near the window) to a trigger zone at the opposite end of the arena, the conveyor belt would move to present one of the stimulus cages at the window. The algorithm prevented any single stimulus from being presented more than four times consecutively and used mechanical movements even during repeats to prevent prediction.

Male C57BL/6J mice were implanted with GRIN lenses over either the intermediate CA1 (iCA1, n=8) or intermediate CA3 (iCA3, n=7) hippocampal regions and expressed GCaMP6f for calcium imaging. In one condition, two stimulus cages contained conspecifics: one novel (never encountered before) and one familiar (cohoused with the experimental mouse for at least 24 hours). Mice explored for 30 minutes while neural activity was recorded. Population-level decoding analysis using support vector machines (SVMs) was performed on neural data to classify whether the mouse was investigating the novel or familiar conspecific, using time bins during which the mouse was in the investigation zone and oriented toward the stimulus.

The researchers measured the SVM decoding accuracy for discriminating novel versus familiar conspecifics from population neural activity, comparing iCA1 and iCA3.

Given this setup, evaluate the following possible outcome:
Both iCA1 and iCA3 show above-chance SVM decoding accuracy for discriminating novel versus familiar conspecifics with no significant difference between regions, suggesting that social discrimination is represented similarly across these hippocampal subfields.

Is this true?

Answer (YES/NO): NO